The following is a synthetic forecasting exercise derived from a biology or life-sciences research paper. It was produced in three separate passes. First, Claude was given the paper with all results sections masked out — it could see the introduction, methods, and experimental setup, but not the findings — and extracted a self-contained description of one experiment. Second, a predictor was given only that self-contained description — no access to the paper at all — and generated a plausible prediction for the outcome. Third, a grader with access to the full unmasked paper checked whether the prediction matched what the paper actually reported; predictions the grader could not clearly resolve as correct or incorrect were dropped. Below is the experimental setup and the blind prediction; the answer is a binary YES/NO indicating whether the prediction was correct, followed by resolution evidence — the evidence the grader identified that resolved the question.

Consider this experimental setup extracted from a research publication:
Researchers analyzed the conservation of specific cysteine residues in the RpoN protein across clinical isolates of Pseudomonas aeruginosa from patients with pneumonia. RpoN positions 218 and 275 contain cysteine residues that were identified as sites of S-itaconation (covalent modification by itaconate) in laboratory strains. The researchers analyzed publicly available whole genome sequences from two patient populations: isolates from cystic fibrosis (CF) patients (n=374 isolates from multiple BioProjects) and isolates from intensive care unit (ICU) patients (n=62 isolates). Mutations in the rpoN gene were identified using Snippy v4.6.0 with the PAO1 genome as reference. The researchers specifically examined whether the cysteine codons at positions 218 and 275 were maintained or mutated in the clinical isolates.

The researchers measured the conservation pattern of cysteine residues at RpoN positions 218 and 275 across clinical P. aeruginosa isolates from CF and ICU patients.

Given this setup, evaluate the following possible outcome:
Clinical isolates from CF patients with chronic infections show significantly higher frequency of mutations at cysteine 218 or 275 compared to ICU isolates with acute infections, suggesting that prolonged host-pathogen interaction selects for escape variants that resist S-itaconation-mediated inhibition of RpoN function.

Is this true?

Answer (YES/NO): NO